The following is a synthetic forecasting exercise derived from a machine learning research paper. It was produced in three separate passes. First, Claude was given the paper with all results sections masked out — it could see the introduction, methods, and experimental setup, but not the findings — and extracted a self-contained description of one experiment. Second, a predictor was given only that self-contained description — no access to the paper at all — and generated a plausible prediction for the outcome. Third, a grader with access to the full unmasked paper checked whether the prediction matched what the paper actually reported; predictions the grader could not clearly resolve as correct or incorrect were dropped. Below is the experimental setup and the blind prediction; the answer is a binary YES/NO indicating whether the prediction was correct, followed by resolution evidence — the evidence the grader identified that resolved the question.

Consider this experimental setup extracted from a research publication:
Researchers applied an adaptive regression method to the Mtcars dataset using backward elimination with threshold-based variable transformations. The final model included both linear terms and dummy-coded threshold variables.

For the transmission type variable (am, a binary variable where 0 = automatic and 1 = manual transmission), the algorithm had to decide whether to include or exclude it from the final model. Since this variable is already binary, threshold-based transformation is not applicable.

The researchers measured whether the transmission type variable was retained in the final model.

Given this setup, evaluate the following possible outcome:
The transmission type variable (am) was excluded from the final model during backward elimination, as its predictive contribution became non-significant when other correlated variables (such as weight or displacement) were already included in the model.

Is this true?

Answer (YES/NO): NO